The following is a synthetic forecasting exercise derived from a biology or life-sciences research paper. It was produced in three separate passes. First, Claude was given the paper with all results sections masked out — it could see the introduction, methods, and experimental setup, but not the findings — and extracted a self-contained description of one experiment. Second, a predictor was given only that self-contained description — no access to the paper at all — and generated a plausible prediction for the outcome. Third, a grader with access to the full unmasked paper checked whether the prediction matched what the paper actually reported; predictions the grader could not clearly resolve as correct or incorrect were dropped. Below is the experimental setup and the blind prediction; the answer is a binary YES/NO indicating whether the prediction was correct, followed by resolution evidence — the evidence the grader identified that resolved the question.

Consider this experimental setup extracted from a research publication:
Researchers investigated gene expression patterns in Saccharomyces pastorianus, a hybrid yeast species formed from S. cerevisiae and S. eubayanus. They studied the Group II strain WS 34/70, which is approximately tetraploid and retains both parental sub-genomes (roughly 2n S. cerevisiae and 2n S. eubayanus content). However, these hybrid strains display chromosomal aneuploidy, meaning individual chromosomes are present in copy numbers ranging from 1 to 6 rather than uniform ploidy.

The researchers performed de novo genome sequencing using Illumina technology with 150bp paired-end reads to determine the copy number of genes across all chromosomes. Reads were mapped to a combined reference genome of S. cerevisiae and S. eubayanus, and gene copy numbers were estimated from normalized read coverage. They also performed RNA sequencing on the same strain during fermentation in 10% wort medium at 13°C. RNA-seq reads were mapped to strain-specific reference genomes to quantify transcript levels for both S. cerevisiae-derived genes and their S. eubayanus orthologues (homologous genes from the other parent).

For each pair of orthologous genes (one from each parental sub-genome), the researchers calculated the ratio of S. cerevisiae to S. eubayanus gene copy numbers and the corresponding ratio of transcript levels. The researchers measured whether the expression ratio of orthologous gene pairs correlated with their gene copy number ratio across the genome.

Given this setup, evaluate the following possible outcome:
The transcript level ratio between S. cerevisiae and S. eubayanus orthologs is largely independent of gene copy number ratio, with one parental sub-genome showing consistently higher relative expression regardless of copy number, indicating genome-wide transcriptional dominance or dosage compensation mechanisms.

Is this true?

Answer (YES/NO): NO